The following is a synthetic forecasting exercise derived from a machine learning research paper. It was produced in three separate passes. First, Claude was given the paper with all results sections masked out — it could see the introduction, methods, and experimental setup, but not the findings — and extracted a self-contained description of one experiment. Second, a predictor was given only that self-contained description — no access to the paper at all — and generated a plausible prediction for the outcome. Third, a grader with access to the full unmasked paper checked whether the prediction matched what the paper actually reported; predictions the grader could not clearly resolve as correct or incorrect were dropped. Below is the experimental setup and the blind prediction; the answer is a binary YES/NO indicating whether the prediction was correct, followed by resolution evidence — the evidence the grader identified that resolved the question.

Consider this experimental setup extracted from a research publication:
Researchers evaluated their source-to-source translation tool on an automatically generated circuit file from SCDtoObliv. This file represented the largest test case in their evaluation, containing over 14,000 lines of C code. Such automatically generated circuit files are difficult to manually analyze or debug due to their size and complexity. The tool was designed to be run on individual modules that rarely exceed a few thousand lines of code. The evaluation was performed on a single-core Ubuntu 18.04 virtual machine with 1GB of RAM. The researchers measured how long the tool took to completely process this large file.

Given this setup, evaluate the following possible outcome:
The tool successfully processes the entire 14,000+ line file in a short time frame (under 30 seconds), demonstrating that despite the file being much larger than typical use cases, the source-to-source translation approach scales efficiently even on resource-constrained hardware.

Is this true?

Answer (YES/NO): YES